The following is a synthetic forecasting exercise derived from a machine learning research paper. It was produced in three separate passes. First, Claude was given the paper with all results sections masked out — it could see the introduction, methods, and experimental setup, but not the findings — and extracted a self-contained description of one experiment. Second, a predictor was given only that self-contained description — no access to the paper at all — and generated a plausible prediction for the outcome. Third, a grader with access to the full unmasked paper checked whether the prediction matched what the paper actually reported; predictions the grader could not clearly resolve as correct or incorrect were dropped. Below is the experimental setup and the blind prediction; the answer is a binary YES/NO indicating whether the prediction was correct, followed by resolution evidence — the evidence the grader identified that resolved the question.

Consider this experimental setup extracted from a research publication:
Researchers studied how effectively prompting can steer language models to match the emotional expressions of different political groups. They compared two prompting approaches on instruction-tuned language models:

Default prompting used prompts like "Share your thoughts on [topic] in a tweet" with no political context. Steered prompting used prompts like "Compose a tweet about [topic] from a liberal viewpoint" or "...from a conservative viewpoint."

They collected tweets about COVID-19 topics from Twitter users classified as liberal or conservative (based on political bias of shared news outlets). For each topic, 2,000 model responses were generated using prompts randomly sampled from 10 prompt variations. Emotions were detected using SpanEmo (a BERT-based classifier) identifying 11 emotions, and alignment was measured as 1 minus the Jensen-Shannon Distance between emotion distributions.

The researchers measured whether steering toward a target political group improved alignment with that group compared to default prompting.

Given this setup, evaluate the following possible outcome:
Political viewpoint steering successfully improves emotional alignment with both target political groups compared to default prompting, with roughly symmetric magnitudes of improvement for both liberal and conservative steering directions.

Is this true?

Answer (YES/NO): NO